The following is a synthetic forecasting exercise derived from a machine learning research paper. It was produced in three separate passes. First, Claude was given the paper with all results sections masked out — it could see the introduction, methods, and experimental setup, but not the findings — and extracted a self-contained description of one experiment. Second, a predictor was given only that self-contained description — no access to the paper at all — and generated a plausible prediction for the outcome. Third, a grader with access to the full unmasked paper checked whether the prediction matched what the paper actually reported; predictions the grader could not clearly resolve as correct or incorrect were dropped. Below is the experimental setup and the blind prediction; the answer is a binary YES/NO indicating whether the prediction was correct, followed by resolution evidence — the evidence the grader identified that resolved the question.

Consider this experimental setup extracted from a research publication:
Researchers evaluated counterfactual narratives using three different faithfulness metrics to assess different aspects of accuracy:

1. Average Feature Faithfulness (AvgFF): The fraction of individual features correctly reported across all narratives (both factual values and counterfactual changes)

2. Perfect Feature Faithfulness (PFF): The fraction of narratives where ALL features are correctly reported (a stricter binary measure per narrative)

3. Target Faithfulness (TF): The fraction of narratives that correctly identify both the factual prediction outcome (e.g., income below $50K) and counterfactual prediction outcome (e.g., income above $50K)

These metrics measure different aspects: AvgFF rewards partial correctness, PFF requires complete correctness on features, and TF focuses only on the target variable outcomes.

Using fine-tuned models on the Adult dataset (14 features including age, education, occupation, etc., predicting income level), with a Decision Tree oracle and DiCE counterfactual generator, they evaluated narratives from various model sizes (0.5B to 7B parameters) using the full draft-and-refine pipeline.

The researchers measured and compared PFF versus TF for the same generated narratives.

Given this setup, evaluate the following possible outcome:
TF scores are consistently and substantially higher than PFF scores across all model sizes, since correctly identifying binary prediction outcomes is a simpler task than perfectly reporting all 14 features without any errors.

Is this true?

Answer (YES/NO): NO